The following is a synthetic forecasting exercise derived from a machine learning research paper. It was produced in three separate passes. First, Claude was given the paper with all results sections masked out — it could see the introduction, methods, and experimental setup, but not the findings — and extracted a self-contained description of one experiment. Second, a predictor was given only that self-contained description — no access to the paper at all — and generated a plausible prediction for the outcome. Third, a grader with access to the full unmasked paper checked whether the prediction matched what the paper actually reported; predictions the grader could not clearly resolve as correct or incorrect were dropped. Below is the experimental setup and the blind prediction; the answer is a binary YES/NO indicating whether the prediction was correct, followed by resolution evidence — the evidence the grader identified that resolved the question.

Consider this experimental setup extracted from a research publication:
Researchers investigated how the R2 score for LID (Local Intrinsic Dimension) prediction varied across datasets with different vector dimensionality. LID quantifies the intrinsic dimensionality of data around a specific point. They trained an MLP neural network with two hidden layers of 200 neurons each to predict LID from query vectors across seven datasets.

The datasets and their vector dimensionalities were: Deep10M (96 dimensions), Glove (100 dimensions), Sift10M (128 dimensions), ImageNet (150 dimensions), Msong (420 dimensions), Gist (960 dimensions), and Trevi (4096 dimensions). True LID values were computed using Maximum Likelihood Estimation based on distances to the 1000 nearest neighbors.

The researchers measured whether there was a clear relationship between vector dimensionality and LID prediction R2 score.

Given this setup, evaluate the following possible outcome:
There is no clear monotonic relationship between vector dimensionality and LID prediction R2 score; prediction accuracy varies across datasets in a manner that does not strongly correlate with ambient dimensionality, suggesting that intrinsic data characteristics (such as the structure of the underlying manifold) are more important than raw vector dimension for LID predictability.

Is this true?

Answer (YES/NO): YES